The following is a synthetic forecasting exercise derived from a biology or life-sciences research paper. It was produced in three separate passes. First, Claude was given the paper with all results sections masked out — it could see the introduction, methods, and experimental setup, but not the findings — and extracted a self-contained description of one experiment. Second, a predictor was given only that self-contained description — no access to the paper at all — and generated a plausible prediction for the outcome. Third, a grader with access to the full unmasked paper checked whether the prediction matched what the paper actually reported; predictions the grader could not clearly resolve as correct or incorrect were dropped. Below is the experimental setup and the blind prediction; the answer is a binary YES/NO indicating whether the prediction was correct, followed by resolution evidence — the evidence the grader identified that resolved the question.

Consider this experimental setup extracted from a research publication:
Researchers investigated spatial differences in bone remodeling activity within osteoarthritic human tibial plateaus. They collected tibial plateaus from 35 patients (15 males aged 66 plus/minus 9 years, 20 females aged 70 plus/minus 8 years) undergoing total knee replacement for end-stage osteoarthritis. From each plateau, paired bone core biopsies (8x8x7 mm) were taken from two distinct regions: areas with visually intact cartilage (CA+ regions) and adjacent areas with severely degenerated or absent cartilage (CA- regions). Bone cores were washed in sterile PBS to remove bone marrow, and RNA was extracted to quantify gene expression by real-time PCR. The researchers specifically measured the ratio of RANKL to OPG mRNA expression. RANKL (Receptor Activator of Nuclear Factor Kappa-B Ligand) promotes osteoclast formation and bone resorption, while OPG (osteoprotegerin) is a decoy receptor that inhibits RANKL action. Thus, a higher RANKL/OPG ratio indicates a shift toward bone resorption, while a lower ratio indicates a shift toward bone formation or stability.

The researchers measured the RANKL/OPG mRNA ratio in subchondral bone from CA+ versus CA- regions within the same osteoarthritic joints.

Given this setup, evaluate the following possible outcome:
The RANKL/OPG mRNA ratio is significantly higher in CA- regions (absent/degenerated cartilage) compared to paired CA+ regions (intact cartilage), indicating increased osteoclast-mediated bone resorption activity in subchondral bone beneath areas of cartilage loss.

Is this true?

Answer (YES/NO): YES